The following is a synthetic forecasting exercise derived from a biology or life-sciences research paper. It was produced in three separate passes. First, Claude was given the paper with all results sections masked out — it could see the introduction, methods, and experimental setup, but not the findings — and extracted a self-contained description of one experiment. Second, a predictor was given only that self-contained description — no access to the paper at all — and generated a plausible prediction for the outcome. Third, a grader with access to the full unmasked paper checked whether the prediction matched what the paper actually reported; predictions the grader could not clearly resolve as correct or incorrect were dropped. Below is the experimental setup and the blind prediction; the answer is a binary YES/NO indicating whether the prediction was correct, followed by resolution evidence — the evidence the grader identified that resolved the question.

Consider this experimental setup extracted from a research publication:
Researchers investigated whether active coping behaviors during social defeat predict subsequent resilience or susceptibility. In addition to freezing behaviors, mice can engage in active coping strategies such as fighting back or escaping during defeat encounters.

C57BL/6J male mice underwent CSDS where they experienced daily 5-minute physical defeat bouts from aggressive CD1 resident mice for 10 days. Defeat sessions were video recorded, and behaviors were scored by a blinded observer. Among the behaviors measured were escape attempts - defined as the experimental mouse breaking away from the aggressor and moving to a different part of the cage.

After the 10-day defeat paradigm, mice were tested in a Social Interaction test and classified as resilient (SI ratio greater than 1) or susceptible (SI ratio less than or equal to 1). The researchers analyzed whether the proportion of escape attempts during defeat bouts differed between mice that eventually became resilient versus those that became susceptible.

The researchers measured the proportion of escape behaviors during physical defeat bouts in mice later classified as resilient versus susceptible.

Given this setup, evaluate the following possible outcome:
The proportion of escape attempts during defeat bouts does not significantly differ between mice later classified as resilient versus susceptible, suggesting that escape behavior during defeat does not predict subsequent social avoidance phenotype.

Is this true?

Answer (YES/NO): NO